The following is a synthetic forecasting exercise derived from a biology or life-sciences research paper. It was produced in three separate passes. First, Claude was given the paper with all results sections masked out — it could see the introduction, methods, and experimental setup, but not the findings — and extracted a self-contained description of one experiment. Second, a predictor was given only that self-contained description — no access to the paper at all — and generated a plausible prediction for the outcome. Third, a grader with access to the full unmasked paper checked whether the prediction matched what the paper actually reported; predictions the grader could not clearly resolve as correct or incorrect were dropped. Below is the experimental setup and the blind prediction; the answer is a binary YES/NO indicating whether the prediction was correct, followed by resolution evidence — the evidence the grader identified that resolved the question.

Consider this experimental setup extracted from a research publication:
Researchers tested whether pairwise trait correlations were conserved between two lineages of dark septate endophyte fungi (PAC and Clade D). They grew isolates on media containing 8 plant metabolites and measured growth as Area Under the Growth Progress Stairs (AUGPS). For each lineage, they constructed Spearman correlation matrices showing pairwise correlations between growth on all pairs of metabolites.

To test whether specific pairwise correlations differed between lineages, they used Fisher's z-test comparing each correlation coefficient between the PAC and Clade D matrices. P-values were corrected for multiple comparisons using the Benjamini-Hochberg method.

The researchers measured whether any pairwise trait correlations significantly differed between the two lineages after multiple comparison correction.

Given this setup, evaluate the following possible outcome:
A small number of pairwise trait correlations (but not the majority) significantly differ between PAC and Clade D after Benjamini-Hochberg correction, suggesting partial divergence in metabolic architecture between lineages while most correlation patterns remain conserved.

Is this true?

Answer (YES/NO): NO